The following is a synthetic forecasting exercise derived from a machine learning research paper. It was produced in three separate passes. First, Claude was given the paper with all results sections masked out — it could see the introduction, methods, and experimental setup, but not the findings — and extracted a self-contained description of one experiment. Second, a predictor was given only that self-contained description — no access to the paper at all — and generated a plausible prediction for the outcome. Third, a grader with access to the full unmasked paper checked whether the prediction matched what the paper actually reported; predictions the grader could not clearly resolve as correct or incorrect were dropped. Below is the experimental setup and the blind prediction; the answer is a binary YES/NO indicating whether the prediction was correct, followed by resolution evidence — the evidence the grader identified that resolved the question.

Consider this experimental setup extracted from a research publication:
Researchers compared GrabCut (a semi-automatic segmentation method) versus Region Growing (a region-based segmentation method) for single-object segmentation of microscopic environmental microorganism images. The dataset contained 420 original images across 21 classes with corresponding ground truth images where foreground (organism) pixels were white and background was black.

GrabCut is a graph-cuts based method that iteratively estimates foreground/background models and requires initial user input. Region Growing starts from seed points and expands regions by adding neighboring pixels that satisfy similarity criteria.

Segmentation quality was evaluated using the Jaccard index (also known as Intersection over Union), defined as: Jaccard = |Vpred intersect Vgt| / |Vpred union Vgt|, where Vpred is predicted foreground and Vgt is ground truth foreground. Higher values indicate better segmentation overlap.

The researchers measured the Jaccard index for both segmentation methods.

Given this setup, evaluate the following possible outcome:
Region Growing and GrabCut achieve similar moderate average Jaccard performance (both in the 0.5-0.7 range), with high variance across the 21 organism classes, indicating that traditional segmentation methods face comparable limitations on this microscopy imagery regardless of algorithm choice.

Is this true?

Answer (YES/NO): NO